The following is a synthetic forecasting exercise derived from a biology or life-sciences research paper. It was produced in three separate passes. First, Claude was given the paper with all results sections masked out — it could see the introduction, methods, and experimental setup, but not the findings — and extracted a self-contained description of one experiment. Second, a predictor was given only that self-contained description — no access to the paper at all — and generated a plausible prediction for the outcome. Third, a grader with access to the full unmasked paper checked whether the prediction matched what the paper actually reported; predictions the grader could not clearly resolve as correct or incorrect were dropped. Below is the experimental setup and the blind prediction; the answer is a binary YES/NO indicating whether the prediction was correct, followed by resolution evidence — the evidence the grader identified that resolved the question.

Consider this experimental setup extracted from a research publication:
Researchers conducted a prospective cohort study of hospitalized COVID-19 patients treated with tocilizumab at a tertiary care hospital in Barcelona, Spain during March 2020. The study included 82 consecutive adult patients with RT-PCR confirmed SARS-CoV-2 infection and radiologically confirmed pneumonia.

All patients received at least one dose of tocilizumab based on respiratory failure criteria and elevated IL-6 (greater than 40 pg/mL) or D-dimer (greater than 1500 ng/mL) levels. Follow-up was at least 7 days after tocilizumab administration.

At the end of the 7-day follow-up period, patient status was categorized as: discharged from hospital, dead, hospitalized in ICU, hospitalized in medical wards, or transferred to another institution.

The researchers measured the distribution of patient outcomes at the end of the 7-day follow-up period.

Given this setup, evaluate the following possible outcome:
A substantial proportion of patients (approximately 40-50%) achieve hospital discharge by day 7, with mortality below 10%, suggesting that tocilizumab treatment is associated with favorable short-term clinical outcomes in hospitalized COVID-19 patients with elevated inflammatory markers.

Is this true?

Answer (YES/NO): NO